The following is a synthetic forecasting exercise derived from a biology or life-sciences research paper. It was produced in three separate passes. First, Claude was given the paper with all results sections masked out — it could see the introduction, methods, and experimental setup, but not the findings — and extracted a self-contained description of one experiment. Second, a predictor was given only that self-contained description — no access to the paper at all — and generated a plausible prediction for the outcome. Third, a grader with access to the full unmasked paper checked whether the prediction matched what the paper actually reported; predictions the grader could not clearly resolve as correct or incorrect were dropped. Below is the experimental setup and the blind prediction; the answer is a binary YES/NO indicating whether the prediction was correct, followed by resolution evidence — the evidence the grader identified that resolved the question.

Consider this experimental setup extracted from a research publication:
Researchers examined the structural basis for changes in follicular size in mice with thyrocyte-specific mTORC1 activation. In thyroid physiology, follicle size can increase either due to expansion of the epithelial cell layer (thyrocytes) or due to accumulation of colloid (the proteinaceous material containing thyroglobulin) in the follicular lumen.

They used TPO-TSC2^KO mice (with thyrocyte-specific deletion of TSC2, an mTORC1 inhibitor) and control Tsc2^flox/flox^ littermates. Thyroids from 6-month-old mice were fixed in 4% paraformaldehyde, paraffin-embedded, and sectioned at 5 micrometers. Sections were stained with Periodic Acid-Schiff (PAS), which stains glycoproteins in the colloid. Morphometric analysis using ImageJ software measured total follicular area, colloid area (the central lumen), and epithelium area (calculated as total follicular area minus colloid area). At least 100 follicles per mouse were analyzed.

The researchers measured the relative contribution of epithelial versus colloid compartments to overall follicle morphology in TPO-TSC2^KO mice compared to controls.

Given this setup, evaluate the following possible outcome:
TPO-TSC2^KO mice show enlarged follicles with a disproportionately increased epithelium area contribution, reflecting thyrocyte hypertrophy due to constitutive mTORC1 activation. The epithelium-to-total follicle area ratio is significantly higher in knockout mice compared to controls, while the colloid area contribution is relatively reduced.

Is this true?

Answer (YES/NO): NO